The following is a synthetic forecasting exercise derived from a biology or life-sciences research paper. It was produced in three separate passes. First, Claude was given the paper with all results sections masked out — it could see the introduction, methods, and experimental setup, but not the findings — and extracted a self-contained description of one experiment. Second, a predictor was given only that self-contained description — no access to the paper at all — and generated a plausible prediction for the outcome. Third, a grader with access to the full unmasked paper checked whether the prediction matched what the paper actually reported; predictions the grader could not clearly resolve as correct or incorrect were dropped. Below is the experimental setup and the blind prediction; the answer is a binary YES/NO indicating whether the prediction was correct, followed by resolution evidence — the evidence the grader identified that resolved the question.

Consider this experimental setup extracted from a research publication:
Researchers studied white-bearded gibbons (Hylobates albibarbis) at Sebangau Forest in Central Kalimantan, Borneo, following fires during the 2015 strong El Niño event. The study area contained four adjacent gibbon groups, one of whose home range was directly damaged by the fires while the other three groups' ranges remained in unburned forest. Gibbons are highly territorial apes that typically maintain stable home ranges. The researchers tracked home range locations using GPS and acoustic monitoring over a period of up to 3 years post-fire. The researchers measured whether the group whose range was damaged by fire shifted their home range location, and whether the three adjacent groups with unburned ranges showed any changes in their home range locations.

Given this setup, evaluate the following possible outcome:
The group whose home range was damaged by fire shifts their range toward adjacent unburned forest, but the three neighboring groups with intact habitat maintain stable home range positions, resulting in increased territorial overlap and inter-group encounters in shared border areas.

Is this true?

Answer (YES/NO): NO